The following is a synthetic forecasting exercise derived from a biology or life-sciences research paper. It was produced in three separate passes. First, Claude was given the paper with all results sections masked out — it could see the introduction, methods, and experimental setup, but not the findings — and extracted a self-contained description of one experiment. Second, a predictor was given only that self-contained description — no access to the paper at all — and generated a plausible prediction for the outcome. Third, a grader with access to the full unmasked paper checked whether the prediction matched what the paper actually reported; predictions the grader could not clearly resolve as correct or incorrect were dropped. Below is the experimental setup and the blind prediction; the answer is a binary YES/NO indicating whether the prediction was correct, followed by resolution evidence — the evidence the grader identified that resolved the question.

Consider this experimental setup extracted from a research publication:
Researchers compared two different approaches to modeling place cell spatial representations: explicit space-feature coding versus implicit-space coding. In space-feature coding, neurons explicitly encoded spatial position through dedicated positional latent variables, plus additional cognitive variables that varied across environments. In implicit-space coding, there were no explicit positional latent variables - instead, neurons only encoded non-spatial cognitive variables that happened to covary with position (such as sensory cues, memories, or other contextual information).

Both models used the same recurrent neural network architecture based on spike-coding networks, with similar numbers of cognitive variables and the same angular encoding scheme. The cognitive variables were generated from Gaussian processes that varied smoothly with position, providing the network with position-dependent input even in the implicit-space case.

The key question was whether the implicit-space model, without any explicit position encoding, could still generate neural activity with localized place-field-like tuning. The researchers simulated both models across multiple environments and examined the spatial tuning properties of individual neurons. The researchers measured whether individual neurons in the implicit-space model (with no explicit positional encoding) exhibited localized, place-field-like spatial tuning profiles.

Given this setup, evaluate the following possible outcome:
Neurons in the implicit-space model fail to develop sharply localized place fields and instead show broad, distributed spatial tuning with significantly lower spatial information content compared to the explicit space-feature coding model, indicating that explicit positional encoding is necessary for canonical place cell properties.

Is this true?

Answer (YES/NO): NO